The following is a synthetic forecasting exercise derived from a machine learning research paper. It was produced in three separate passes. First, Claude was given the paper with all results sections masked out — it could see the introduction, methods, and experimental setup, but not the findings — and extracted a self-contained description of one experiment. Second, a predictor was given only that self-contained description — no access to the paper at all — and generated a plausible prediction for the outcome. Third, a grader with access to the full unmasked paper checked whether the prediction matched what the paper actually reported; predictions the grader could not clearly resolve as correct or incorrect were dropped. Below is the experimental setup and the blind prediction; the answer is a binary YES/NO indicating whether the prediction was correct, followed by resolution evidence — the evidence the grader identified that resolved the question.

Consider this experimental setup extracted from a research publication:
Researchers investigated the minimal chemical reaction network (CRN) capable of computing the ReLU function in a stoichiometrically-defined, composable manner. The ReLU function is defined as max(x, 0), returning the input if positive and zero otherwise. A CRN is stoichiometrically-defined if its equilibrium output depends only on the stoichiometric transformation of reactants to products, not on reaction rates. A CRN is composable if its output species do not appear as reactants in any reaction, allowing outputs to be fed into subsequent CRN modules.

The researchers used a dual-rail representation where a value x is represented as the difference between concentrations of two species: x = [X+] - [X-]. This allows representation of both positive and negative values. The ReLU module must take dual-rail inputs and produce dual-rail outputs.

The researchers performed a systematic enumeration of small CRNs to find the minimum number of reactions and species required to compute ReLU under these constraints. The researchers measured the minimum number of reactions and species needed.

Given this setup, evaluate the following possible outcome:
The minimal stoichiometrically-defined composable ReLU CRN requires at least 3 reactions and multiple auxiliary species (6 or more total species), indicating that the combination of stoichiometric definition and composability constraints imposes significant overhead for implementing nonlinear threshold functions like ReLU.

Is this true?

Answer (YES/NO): NO